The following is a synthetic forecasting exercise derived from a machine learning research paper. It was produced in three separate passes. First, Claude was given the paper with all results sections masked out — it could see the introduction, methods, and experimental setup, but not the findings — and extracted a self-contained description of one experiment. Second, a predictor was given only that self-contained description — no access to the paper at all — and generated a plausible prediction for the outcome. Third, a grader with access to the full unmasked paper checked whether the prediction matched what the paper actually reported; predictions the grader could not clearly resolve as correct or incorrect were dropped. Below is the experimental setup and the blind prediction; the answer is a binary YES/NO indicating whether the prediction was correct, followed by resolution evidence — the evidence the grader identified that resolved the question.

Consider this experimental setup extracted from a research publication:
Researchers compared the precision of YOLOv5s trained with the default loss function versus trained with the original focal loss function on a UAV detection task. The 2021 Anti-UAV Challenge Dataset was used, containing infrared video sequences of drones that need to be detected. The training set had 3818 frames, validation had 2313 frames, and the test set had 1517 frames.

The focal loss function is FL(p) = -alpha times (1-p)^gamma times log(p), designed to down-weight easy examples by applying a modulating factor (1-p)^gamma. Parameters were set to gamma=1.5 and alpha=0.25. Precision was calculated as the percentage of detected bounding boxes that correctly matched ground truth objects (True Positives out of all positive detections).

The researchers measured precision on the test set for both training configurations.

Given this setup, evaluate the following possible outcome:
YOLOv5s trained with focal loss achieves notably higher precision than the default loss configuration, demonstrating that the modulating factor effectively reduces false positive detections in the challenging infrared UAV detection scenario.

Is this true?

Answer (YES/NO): NO